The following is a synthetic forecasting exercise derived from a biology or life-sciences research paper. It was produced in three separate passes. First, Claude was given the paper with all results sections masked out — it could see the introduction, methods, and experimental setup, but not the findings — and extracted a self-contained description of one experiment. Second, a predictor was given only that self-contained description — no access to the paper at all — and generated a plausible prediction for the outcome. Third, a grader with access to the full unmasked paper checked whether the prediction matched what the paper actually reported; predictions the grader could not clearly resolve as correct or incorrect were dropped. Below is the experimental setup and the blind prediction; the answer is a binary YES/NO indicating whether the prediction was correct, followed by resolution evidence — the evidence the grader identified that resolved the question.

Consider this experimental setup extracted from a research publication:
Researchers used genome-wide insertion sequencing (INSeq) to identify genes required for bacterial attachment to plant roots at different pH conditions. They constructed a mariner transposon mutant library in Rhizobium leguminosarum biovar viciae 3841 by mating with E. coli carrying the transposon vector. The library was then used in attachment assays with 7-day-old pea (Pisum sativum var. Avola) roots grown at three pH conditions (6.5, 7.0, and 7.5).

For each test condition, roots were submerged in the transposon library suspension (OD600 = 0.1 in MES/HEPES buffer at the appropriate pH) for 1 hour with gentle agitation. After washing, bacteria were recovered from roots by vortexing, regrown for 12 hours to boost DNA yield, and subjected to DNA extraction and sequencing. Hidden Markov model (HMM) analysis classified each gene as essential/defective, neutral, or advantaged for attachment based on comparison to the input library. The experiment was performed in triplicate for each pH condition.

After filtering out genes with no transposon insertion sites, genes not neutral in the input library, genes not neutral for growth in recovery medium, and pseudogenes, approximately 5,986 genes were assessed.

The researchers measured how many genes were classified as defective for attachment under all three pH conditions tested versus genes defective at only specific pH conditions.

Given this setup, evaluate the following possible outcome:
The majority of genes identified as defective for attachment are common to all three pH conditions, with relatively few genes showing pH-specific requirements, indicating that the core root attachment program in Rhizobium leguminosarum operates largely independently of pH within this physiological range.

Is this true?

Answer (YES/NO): NO